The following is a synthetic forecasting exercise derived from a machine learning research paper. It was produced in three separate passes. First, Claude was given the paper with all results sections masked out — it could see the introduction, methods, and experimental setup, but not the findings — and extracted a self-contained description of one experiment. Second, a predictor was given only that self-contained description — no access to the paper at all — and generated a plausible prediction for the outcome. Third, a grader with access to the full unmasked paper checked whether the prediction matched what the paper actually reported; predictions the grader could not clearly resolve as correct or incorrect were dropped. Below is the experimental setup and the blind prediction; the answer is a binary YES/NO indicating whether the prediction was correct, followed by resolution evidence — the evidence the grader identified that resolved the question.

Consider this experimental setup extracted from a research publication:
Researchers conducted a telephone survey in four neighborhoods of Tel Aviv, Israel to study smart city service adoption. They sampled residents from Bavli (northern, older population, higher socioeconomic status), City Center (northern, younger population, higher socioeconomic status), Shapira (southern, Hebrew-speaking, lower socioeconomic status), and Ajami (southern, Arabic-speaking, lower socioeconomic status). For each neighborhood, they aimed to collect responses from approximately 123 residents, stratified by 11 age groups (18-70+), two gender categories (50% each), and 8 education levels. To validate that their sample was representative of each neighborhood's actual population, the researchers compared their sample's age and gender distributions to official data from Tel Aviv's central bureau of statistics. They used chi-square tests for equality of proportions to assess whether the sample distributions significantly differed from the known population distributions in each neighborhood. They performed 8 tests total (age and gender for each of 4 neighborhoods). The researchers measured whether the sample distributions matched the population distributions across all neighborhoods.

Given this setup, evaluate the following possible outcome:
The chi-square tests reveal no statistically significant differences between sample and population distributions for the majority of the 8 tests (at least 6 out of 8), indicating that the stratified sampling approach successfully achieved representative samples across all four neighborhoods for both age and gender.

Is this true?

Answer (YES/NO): YES